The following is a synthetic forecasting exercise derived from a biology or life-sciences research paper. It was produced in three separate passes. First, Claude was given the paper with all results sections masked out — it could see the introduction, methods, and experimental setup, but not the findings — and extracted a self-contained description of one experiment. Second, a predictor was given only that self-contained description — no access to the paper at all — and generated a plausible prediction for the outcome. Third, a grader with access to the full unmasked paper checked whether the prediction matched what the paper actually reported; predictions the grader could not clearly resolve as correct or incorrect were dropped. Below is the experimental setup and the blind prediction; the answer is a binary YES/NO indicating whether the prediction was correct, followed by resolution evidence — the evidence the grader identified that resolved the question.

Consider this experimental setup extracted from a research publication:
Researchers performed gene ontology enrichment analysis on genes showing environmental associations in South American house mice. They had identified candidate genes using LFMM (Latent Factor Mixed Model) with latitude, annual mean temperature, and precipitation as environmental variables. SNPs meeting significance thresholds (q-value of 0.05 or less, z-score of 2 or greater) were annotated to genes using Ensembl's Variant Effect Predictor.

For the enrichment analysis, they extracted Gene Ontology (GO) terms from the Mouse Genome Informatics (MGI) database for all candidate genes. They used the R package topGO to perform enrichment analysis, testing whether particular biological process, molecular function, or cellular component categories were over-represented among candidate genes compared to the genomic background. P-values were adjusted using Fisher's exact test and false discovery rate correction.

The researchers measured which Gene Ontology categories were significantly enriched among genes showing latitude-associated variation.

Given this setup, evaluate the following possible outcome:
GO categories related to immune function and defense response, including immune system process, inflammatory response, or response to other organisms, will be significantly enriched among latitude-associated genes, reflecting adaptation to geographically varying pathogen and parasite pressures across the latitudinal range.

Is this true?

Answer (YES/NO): NO